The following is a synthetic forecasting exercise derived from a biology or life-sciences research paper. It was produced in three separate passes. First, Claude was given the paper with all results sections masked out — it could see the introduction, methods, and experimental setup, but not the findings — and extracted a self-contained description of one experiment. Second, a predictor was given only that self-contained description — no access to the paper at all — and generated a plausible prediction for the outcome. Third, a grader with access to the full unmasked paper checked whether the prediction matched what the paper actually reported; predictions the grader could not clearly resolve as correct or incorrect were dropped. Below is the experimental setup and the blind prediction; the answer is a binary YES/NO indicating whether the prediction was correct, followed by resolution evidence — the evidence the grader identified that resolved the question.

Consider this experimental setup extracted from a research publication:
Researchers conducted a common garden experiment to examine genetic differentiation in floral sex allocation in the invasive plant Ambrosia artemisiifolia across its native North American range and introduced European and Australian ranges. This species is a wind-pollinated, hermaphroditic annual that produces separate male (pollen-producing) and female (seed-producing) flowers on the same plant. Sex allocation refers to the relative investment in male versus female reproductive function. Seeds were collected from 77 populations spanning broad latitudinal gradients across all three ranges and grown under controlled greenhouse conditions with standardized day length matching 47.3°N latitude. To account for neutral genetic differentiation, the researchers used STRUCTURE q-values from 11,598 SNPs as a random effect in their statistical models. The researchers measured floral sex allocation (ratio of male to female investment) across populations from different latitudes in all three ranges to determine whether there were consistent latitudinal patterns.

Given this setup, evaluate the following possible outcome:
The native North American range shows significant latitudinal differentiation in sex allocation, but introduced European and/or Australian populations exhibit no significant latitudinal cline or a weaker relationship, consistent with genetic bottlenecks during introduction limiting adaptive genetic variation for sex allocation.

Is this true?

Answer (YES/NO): NO